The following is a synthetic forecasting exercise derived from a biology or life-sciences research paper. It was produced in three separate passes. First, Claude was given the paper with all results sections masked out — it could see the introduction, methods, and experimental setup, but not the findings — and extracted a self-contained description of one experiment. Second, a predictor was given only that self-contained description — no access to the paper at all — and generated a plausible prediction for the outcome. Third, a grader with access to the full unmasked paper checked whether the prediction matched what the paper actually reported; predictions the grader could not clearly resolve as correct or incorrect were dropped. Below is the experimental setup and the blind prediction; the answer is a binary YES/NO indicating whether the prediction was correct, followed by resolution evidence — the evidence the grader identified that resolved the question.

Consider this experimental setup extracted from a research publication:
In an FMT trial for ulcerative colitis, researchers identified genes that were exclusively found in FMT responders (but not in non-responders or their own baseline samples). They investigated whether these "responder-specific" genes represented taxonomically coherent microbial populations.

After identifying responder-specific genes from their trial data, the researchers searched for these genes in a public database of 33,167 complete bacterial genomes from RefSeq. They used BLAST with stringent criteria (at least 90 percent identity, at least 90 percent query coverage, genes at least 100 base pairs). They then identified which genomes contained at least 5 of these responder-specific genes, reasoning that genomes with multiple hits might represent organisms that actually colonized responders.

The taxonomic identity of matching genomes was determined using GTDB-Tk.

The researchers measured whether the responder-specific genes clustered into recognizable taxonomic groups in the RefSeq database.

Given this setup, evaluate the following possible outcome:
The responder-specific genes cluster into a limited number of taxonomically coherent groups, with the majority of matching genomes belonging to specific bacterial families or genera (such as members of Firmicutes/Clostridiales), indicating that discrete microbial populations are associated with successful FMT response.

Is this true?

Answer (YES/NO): YES